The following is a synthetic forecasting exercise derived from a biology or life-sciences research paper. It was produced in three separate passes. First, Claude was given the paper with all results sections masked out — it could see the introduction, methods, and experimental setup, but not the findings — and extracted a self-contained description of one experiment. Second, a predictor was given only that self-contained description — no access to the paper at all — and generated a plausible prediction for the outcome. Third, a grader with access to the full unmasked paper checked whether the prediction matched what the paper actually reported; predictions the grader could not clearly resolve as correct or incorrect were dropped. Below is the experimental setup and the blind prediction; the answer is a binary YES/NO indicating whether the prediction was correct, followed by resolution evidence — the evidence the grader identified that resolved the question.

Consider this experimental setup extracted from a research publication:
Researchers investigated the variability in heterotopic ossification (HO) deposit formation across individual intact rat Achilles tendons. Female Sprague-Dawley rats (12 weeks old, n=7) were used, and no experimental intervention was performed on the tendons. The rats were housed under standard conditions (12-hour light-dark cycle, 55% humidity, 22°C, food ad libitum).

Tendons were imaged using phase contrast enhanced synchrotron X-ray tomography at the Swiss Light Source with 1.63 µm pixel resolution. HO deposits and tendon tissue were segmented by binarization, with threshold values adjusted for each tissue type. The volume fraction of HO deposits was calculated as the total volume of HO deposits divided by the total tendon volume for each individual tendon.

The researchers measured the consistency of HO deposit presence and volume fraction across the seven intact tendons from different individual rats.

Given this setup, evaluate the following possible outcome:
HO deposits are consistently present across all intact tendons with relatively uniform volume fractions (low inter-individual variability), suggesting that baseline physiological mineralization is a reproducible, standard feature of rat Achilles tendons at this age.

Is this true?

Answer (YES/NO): NO